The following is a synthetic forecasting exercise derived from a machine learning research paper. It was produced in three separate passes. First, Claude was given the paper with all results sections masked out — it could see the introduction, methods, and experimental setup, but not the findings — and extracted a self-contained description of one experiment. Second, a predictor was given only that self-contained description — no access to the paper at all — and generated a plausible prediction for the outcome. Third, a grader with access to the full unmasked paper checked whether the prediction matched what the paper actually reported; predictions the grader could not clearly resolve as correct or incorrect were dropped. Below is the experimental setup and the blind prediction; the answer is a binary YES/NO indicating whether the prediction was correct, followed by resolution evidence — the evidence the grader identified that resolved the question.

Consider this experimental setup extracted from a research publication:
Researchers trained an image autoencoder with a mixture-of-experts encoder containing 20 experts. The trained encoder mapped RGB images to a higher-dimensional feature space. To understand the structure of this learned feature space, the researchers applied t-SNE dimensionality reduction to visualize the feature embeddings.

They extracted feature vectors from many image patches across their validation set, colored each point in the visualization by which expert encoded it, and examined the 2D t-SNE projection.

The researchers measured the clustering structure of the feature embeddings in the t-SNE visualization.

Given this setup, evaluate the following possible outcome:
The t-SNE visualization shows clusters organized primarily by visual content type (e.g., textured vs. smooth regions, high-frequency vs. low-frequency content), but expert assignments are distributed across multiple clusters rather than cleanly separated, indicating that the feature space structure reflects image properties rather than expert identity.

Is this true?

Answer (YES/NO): NO